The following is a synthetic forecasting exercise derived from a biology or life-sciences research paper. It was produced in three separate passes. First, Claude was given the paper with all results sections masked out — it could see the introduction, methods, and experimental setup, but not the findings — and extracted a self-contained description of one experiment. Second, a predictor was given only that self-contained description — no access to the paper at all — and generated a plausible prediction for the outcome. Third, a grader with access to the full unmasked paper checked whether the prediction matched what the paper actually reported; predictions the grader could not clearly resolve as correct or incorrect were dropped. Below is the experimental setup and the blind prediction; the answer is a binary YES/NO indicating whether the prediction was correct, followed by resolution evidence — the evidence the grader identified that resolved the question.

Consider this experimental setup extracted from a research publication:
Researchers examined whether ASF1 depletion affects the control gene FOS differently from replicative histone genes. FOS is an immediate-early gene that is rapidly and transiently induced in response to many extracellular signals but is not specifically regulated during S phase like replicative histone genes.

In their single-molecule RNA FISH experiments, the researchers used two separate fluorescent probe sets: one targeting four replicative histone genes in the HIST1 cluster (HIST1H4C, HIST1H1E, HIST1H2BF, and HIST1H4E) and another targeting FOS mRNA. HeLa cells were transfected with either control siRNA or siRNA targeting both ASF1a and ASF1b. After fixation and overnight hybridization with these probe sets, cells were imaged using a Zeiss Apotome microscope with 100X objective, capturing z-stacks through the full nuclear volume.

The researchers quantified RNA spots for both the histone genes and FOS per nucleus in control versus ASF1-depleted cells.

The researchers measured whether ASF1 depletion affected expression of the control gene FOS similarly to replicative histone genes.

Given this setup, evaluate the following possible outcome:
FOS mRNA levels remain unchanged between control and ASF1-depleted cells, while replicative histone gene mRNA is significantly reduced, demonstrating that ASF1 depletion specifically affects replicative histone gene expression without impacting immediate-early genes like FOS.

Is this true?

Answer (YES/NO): NO